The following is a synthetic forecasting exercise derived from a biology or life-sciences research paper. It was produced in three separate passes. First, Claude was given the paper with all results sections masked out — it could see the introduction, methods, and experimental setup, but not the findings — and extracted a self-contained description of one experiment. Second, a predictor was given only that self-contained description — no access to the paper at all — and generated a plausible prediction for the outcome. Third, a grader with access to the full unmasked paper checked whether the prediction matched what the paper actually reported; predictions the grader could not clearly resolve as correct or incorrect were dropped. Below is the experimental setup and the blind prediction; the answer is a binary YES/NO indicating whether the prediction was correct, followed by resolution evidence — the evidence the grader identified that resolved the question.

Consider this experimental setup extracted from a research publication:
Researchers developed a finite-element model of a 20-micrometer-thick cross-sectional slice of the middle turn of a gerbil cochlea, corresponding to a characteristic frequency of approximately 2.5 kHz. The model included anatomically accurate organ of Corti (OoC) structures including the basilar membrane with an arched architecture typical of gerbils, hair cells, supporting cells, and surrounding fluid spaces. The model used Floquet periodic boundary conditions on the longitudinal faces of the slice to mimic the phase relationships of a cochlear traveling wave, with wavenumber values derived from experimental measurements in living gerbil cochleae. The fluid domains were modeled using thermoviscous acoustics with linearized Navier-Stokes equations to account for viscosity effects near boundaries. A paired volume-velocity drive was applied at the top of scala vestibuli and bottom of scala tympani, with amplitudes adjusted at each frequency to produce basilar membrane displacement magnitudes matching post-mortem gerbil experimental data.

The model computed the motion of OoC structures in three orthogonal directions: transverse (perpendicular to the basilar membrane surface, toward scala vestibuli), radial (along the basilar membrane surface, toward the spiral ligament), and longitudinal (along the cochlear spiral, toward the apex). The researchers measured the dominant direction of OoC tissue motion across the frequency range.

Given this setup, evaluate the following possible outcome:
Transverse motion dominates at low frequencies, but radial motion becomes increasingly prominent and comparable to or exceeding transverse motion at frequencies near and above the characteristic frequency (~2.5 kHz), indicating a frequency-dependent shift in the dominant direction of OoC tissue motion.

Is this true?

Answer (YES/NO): NO